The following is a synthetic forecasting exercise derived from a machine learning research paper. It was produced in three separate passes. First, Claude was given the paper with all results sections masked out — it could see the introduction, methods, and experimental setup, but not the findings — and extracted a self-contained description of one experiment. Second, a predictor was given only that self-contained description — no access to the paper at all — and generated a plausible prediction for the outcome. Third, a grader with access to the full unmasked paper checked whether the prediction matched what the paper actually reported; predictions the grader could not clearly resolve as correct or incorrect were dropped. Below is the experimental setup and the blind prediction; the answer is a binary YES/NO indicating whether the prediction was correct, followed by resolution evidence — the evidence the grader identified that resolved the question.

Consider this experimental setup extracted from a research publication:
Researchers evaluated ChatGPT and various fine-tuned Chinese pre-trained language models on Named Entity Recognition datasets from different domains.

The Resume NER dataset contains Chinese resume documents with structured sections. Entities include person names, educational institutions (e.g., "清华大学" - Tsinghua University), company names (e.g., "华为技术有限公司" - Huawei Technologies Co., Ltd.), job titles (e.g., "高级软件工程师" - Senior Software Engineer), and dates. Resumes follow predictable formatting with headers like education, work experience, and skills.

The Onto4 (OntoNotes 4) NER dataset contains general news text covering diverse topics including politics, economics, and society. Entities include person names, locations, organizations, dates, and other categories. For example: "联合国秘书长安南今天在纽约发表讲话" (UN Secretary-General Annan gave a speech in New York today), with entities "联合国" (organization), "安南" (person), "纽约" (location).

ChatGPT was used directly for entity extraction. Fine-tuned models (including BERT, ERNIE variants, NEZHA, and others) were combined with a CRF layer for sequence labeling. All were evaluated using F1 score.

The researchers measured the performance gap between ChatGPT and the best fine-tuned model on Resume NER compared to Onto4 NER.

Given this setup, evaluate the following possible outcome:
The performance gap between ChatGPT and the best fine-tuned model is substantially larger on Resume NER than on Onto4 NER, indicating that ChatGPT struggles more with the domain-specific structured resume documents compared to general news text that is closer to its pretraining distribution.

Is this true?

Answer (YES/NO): NO